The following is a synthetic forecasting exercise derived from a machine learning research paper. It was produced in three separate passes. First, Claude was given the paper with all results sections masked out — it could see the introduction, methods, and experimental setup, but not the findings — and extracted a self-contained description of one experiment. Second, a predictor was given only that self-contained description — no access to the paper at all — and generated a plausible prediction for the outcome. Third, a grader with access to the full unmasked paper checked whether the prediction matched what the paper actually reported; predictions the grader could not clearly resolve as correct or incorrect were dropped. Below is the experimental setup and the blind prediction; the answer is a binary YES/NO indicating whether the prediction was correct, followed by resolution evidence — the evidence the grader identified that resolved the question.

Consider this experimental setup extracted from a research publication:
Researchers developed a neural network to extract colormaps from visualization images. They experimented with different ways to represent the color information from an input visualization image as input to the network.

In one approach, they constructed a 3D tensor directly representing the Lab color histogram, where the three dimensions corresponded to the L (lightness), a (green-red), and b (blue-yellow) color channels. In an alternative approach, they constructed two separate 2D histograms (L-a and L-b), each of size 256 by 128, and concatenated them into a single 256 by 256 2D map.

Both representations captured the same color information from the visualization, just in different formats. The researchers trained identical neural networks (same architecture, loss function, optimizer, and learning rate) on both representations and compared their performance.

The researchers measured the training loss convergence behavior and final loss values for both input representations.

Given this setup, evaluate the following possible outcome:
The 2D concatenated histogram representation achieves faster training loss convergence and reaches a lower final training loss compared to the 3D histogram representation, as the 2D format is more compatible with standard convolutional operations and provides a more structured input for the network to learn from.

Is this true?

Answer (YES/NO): YES